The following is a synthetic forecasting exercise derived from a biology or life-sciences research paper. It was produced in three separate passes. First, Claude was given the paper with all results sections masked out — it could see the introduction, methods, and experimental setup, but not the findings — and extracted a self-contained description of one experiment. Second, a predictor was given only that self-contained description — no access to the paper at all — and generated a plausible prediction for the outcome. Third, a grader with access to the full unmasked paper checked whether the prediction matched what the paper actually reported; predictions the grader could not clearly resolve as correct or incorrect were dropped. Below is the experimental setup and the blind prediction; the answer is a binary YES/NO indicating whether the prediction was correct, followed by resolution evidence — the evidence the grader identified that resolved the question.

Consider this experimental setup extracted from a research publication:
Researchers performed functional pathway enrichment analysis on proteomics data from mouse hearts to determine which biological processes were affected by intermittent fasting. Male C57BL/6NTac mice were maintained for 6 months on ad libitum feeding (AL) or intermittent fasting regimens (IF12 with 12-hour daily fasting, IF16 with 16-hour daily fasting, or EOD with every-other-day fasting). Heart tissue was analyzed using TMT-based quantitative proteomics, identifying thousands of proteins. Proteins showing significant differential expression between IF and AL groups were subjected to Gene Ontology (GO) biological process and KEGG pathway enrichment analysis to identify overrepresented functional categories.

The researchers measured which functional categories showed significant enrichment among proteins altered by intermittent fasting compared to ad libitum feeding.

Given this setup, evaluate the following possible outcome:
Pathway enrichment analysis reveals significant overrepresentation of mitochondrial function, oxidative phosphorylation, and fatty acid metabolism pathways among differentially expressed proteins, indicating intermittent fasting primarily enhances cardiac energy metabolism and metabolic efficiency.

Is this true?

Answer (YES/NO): NO